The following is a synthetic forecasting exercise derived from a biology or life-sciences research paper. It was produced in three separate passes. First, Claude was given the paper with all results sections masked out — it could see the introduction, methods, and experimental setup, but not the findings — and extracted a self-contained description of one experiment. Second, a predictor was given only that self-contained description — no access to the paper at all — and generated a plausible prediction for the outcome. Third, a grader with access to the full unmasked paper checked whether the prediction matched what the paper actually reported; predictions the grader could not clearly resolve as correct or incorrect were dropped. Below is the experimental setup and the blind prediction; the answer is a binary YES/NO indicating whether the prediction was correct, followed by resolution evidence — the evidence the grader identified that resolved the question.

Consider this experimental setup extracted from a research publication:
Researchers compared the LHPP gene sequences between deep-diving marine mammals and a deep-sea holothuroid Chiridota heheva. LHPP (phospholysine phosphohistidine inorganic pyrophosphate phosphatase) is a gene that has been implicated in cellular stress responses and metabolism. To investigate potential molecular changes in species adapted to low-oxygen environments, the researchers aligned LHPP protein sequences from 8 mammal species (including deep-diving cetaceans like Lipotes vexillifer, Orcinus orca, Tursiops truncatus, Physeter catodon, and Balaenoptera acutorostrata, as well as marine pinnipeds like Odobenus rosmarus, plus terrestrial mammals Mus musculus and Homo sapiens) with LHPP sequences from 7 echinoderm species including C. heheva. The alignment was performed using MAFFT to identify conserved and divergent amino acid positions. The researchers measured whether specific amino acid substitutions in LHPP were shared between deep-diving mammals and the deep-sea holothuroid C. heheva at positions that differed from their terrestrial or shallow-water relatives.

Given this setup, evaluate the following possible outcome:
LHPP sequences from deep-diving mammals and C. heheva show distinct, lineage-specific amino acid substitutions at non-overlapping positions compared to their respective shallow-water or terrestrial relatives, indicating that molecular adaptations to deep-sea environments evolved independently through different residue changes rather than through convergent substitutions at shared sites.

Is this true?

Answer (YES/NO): NO